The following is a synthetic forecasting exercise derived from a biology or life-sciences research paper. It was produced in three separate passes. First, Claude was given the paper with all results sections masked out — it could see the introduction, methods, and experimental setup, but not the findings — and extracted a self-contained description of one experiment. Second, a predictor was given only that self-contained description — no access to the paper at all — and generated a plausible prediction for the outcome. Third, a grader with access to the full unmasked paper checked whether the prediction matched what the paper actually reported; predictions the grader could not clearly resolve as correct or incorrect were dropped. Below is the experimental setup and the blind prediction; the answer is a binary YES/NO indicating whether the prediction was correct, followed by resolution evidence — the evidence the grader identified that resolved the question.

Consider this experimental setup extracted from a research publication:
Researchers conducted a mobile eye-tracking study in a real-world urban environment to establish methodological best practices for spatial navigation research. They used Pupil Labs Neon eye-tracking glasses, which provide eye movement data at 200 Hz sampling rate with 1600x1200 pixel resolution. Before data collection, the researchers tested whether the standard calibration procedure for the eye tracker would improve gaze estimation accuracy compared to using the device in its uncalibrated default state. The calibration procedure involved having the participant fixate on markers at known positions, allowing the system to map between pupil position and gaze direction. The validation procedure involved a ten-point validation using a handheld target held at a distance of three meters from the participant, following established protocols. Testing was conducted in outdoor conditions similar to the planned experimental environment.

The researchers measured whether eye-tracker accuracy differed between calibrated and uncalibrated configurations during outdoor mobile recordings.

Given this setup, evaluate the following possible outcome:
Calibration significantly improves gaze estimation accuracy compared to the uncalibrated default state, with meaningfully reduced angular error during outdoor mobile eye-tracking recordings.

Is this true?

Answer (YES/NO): NO